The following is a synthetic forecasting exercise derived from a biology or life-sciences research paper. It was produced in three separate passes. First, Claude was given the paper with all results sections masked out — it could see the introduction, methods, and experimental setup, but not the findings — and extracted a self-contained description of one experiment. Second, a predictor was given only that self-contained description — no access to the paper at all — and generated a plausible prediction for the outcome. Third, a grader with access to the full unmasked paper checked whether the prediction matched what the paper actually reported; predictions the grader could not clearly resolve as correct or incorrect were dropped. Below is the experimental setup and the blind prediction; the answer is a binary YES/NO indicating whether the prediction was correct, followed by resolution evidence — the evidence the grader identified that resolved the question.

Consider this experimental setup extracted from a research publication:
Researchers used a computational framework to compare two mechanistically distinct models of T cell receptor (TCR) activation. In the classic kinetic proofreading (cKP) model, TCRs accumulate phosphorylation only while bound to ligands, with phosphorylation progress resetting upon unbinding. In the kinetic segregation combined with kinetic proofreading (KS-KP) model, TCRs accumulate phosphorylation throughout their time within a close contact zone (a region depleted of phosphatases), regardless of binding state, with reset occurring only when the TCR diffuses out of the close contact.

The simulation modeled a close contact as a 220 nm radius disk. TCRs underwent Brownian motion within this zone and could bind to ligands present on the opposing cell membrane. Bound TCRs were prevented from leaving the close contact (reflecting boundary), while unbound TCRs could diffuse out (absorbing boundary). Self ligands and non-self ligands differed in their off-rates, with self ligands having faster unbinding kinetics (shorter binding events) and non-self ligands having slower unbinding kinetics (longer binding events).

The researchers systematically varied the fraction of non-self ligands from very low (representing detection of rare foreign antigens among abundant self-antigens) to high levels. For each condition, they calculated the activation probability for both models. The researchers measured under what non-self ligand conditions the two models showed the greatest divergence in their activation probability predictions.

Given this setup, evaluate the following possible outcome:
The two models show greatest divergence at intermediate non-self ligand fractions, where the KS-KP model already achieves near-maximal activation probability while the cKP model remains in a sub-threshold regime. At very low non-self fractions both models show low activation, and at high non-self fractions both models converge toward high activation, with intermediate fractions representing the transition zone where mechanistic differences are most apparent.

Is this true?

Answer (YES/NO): NO